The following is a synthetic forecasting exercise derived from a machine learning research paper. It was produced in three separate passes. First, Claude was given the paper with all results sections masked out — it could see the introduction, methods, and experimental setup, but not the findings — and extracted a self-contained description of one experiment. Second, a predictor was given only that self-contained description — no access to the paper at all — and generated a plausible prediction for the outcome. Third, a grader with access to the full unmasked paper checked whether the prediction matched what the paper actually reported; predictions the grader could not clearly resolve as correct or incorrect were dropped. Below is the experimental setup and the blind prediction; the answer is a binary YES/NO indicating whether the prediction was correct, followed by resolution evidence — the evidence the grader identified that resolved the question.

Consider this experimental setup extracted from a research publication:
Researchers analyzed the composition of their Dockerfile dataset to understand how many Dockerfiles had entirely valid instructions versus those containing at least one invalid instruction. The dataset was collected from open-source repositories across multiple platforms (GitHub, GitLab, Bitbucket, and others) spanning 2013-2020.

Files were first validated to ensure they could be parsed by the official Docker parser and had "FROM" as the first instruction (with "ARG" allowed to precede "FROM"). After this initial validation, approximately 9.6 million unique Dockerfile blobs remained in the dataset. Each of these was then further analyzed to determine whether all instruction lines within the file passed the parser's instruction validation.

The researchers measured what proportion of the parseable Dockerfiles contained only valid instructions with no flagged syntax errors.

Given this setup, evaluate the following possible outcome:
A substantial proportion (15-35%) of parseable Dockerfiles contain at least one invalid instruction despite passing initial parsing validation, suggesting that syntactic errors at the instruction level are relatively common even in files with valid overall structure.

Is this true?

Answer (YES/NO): NO